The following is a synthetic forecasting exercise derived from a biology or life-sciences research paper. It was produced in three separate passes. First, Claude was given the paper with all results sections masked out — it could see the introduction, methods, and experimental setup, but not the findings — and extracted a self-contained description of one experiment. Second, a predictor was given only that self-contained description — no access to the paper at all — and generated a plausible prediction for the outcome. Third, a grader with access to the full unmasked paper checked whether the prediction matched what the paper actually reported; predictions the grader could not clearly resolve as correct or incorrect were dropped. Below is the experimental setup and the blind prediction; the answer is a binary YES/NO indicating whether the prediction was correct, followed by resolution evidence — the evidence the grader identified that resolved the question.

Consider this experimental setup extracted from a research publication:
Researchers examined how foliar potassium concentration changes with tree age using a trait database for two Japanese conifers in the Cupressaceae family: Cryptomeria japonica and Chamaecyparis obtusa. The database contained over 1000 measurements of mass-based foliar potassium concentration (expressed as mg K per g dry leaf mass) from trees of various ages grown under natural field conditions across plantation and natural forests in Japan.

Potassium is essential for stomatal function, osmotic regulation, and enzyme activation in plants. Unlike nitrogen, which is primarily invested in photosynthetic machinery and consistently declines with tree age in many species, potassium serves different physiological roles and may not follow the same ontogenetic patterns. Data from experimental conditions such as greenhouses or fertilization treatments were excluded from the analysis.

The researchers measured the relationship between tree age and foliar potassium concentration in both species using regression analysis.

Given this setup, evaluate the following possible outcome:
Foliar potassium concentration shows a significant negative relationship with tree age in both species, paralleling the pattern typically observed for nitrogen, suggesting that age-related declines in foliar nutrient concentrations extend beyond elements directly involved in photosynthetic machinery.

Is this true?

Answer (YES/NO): NO